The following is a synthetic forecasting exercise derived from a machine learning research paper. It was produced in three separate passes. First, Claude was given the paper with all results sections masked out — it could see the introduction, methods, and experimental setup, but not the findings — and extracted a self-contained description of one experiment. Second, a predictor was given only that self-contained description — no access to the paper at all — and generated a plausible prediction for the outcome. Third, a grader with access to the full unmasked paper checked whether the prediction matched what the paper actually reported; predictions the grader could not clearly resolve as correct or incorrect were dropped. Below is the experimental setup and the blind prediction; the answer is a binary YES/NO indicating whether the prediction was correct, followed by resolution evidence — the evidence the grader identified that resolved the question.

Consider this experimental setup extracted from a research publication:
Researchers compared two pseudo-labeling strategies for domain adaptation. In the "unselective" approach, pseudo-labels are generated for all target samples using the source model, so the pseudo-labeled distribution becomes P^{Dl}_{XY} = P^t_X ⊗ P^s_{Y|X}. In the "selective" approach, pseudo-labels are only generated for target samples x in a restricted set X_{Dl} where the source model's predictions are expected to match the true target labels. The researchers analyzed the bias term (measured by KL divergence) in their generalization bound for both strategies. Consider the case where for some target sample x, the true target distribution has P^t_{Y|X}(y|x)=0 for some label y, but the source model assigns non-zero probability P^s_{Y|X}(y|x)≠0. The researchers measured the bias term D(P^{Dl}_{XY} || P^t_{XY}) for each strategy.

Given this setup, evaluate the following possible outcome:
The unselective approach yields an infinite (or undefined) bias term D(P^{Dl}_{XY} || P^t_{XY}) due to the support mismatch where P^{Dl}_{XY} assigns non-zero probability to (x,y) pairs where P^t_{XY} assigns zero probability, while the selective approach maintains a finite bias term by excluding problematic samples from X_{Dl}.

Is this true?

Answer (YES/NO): YES